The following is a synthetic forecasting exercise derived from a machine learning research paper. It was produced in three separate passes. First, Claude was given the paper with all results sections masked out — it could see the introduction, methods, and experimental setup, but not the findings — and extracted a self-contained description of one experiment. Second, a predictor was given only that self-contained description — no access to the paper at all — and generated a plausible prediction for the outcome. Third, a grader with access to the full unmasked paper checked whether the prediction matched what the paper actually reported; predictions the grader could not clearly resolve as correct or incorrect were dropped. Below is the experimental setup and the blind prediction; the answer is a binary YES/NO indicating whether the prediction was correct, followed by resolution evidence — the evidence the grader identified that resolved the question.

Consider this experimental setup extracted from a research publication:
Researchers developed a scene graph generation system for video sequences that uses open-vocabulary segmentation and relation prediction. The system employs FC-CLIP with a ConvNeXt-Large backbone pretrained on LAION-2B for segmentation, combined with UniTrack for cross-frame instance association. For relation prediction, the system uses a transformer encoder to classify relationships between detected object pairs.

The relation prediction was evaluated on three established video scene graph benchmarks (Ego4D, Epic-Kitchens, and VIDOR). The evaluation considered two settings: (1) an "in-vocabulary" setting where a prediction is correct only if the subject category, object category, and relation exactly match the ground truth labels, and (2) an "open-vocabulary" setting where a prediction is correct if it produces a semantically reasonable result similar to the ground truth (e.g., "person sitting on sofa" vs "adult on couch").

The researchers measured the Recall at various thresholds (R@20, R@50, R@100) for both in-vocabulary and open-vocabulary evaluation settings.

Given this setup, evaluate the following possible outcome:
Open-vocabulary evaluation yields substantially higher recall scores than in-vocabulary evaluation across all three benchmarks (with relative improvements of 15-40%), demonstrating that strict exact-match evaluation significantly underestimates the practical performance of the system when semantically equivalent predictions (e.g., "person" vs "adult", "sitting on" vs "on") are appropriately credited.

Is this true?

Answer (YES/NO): NO